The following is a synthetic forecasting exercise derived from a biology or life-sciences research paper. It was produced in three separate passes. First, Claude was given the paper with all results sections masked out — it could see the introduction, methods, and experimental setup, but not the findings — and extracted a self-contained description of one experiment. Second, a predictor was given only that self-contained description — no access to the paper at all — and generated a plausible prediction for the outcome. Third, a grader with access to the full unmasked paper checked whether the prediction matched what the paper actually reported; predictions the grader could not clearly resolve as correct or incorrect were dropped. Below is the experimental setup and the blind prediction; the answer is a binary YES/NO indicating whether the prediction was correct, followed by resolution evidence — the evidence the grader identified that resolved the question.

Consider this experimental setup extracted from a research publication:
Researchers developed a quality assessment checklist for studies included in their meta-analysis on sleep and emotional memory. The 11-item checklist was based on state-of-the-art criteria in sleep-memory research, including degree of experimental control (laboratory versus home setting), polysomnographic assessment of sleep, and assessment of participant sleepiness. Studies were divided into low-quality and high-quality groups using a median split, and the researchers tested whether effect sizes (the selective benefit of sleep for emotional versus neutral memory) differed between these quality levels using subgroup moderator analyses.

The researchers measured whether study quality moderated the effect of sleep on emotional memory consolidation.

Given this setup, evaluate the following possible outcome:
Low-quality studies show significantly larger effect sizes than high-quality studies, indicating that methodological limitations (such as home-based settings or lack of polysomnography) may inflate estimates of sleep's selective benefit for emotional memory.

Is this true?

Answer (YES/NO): NO